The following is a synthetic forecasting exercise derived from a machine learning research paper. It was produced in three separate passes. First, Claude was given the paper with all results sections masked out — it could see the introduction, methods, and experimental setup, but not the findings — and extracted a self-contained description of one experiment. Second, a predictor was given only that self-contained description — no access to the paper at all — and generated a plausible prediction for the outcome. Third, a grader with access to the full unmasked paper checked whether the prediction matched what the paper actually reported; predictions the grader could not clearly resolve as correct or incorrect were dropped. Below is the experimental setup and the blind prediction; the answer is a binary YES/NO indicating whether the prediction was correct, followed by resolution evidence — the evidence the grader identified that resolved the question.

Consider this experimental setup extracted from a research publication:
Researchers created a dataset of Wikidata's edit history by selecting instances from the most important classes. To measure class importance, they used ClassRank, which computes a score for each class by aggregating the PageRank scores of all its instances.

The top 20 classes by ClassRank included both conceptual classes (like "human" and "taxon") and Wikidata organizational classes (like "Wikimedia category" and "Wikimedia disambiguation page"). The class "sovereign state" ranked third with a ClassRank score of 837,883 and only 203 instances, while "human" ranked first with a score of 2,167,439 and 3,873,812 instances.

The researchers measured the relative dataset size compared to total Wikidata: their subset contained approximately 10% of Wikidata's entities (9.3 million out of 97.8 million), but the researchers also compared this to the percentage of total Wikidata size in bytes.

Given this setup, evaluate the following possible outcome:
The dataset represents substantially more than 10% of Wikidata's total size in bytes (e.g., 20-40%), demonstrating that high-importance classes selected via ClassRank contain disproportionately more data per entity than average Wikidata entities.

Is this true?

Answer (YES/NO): YES